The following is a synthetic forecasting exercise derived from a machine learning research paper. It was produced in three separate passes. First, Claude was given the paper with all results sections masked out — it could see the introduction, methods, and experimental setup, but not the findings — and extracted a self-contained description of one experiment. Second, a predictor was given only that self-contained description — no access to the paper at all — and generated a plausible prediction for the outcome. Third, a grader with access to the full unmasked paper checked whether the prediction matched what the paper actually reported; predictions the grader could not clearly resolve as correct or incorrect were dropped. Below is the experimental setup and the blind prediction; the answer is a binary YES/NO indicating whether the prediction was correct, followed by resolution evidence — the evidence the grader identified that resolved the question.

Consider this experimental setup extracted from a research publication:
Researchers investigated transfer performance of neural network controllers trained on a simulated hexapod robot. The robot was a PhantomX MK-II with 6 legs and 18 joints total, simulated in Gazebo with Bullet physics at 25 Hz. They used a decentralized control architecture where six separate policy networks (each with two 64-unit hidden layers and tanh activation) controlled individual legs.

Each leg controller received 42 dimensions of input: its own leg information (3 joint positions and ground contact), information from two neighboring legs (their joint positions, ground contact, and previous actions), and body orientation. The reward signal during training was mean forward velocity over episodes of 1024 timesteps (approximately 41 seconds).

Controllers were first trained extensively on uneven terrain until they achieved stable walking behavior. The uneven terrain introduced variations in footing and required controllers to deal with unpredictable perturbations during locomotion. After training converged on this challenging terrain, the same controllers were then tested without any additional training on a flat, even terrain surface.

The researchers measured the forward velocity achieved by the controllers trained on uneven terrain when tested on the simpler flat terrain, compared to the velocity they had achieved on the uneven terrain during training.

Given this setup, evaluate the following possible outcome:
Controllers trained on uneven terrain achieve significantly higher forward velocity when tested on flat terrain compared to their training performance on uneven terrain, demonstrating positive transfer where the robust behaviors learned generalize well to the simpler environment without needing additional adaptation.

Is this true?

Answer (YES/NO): NO